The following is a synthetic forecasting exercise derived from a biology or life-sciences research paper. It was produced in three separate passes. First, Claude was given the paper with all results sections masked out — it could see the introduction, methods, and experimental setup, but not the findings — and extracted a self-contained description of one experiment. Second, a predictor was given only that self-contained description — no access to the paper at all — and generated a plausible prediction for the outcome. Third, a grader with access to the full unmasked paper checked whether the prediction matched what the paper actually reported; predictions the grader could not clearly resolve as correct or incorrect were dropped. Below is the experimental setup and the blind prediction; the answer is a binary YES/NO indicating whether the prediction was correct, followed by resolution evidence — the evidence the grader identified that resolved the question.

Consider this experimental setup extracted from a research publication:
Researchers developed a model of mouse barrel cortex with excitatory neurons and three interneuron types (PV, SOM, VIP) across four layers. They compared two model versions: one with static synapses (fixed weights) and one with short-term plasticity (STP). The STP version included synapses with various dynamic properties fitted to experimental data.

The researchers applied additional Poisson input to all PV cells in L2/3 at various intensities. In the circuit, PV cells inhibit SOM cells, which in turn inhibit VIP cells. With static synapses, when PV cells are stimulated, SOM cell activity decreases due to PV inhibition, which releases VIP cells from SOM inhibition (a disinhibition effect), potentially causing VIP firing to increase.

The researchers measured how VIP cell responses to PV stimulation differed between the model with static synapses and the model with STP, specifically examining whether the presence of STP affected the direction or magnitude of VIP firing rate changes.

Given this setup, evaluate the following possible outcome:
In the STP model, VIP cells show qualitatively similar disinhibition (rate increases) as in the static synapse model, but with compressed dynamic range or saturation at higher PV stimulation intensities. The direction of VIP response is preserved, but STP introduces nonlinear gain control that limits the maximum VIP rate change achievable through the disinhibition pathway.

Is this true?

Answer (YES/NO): NO